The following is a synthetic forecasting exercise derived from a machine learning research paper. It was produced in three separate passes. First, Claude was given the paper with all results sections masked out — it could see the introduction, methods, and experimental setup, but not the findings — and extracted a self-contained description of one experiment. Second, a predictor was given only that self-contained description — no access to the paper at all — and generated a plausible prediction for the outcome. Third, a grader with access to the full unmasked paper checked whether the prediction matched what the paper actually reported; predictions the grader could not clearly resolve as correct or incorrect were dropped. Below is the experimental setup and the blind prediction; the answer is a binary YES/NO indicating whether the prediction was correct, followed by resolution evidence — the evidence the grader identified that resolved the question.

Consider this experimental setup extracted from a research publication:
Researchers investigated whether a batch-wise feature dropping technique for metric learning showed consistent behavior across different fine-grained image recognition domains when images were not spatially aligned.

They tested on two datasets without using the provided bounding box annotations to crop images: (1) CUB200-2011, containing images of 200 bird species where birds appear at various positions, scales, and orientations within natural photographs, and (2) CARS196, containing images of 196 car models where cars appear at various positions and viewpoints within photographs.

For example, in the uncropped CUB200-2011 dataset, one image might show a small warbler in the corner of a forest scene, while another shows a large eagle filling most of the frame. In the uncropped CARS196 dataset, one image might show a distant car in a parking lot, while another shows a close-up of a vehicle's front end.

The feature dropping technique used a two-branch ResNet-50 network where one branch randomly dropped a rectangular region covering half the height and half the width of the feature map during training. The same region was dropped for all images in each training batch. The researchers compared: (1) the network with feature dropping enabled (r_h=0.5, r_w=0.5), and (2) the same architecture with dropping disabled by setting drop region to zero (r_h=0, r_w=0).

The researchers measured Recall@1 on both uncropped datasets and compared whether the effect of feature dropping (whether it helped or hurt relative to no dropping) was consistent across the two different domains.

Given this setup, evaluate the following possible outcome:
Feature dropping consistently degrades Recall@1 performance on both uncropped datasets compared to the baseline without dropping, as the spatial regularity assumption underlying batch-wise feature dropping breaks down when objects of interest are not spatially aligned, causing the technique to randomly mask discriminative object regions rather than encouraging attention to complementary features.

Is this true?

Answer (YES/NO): YES